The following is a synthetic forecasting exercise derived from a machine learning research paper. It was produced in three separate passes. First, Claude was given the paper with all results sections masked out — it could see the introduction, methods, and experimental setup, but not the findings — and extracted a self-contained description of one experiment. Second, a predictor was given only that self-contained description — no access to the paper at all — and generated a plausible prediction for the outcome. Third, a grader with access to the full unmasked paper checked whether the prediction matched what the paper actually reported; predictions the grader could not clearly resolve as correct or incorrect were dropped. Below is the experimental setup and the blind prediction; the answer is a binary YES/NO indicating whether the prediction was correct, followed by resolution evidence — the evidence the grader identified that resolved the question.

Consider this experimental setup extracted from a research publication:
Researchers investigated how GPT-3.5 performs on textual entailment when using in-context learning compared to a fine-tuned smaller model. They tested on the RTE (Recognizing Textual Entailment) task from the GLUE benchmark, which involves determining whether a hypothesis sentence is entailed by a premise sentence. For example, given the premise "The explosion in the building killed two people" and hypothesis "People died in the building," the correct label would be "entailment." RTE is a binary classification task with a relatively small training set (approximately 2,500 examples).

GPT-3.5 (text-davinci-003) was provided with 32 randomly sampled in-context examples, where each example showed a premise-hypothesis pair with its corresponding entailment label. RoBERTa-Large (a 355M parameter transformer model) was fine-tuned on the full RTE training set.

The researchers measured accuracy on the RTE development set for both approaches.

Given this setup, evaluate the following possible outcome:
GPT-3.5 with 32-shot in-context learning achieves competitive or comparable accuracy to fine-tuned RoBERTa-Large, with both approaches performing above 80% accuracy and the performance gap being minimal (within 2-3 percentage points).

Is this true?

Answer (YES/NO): YES